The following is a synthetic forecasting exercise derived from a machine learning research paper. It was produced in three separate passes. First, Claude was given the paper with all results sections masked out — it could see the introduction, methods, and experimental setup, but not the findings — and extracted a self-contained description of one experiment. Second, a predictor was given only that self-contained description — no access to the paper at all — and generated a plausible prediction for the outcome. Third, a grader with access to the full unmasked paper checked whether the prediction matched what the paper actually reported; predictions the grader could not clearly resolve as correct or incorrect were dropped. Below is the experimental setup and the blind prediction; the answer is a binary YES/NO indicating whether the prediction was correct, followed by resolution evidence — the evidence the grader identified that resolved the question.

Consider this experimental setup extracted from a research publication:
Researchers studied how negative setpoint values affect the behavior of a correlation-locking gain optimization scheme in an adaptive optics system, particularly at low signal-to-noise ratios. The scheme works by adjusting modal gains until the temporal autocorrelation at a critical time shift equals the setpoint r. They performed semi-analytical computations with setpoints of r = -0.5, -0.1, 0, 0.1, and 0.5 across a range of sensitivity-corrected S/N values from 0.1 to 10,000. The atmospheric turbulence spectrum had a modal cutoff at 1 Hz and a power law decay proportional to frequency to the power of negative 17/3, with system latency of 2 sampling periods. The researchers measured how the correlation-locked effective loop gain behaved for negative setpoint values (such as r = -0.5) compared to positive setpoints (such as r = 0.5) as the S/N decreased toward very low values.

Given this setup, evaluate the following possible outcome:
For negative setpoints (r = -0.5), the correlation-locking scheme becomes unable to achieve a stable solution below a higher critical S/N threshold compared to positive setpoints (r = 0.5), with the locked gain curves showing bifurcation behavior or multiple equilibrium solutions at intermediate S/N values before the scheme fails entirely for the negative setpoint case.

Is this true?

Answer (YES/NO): NO